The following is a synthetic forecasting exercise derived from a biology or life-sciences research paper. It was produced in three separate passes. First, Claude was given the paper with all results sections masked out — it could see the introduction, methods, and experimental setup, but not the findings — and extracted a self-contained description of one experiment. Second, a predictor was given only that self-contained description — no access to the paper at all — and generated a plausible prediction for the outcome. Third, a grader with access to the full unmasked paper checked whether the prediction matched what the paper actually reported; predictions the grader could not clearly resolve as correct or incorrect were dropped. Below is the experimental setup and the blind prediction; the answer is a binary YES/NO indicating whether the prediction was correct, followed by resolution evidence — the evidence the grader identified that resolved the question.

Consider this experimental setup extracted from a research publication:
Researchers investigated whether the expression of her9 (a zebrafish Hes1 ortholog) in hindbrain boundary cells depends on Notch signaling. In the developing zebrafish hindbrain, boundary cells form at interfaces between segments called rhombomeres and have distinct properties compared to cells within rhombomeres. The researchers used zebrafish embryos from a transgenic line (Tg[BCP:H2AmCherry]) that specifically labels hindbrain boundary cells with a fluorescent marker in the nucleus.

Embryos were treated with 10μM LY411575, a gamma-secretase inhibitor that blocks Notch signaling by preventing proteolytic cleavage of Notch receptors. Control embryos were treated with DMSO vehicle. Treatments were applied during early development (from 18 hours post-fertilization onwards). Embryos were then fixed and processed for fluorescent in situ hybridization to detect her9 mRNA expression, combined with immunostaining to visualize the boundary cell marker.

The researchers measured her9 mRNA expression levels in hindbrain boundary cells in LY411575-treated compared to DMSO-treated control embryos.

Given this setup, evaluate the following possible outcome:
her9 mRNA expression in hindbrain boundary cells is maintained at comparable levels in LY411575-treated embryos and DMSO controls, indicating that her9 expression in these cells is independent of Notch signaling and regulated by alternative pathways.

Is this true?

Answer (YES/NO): YES